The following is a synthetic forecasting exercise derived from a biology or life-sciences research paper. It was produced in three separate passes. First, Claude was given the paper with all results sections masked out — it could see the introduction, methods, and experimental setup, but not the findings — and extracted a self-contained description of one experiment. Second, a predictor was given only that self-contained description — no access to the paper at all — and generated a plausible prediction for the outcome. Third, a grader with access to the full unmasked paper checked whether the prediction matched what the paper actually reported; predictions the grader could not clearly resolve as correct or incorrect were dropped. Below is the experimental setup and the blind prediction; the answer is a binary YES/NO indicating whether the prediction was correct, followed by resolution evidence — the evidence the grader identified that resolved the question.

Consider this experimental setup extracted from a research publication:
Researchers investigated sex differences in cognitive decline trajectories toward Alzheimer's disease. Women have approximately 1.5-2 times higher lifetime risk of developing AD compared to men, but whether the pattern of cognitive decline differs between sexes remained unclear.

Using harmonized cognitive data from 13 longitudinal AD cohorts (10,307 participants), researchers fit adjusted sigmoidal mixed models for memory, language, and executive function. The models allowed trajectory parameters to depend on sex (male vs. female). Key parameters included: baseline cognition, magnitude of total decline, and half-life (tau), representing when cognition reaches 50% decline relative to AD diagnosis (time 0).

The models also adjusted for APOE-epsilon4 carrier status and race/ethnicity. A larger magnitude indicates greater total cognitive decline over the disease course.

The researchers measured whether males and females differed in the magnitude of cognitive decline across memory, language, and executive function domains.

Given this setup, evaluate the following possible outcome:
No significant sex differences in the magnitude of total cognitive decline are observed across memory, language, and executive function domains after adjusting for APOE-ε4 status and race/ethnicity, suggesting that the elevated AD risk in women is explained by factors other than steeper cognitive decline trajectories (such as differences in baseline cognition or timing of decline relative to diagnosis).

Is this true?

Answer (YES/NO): NO